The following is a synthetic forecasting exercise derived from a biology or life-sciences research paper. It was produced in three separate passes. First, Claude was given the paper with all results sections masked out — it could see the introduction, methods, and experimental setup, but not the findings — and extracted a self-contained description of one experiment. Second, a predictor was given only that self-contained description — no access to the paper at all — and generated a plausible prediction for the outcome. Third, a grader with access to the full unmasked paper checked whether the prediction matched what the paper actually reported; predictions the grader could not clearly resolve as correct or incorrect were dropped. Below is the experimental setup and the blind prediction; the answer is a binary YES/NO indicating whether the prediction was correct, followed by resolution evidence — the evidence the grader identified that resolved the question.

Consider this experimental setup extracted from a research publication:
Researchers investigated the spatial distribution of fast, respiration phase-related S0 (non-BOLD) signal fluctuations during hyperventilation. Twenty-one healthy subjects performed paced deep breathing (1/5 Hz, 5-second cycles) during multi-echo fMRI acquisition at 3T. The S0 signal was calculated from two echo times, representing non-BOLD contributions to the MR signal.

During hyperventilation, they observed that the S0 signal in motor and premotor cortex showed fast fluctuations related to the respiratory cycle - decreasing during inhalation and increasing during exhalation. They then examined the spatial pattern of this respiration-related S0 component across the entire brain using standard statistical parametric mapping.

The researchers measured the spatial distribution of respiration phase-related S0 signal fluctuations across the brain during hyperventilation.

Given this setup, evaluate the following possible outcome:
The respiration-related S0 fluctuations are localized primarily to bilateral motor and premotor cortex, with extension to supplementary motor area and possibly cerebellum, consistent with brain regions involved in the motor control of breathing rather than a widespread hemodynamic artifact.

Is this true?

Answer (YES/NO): NO